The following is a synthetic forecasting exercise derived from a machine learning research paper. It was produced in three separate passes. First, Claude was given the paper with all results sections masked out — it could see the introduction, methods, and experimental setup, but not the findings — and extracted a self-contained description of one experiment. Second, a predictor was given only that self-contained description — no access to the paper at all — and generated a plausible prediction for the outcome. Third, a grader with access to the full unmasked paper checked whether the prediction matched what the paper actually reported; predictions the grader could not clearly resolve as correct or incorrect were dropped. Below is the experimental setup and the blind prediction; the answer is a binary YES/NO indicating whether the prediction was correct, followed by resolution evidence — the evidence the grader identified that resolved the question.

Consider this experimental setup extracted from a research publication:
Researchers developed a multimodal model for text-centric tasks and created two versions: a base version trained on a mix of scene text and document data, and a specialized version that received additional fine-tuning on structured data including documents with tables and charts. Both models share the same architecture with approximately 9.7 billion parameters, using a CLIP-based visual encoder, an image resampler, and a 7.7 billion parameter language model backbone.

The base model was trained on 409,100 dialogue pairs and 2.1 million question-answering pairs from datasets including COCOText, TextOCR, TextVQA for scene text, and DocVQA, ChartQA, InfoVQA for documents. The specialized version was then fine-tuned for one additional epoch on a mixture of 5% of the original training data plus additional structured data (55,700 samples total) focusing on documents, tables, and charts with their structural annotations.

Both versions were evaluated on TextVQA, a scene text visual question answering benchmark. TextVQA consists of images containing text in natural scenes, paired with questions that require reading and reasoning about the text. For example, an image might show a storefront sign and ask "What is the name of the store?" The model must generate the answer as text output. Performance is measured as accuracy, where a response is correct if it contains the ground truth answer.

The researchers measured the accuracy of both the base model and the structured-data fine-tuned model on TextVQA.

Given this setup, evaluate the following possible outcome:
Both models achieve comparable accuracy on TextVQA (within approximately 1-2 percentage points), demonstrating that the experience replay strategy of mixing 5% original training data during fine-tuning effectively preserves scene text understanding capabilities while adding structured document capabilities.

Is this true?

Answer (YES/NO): NO